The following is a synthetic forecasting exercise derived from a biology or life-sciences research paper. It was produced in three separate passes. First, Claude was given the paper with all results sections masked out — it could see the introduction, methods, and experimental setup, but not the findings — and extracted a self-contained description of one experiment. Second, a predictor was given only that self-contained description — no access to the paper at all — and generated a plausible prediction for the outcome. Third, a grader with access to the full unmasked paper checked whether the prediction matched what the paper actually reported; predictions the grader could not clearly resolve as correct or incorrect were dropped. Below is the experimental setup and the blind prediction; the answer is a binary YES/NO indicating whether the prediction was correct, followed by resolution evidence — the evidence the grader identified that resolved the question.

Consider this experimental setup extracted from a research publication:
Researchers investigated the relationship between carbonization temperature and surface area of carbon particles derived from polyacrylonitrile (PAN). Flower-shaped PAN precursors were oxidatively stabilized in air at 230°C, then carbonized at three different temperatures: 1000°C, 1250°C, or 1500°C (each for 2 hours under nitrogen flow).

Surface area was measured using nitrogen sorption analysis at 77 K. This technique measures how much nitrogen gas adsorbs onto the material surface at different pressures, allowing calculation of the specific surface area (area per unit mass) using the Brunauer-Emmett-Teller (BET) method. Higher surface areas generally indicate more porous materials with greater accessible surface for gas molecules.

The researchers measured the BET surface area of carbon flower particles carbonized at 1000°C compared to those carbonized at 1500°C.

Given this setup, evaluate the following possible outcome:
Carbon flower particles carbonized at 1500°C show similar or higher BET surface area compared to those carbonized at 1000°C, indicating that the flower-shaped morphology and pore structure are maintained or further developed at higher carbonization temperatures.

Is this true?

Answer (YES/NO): NO